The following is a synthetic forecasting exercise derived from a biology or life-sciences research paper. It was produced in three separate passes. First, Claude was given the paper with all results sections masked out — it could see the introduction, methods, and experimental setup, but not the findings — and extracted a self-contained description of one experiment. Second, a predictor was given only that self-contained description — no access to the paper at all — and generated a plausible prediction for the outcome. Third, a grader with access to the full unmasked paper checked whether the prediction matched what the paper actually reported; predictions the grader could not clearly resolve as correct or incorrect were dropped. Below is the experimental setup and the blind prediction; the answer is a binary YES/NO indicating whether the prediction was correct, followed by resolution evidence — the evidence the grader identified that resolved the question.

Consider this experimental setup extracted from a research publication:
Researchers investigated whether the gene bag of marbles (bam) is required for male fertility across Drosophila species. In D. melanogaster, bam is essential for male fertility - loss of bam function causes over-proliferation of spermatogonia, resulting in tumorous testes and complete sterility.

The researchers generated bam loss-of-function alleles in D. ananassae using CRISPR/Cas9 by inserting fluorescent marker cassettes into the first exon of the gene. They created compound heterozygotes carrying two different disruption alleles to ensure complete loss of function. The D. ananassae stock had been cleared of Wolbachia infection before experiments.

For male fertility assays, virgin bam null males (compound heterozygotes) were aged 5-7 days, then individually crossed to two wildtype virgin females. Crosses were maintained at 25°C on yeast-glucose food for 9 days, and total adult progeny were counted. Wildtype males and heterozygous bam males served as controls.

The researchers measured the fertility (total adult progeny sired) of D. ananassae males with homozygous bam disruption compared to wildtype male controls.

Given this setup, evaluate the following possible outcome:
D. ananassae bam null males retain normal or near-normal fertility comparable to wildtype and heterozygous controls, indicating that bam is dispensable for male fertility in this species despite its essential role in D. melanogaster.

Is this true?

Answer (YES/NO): YES